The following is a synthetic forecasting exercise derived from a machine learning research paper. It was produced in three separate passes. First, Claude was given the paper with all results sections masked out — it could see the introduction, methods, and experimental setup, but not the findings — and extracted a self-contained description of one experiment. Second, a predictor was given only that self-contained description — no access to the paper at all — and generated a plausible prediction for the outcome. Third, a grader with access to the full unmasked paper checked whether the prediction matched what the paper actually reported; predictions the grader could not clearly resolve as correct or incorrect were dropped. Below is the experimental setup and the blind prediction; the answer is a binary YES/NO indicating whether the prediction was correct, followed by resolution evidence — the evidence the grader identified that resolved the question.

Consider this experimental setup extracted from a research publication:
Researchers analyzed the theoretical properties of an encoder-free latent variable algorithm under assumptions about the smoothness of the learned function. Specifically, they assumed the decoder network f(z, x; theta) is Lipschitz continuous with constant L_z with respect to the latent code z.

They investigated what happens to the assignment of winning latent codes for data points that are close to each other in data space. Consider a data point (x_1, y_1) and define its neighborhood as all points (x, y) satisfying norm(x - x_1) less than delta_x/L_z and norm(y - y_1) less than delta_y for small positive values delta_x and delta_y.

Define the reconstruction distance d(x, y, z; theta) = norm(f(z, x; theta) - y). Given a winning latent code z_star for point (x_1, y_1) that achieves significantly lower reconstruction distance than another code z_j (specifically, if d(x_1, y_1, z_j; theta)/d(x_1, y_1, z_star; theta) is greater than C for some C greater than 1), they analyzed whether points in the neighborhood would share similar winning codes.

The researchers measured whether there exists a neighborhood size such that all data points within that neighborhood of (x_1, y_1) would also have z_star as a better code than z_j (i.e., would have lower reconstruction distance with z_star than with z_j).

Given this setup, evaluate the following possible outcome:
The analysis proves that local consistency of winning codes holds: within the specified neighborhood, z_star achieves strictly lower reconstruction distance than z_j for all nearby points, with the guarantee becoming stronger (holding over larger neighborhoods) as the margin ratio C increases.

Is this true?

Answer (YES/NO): YES